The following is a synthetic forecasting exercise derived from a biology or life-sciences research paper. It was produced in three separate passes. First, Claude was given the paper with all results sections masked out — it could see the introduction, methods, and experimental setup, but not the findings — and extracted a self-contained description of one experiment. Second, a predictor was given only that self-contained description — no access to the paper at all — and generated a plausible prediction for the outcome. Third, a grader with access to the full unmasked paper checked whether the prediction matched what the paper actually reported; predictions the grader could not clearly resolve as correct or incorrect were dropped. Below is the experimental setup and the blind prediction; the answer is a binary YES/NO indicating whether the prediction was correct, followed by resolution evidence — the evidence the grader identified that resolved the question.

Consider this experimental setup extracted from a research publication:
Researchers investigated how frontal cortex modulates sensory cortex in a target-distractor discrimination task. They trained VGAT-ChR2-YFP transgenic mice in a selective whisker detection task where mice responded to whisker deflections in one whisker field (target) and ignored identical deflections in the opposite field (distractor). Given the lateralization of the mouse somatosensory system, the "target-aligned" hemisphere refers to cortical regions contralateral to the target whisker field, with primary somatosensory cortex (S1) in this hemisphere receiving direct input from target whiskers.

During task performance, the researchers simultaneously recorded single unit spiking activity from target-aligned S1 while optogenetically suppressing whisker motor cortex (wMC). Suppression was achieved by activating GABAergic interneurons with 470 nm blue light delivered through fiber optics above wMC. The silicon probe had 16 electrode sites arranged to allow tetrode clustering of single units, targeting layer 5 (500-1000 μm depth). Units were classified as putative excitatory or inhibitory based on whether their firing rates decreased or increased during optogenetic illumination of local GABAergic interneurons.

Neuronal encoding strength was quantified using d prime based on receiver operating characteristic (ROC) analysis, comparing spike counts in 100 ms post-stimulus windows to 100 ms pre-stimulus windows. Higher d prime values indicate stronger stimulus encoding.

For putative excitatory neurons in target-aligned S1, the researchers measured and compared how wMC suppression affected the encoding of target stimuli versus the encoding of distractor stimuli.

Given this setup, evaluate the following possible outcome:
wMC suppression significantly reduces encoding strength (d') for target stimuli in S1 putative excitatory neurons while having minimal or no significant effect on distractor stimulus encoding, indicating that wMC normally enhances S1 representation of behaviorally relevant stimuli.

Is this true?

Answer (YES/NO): NO